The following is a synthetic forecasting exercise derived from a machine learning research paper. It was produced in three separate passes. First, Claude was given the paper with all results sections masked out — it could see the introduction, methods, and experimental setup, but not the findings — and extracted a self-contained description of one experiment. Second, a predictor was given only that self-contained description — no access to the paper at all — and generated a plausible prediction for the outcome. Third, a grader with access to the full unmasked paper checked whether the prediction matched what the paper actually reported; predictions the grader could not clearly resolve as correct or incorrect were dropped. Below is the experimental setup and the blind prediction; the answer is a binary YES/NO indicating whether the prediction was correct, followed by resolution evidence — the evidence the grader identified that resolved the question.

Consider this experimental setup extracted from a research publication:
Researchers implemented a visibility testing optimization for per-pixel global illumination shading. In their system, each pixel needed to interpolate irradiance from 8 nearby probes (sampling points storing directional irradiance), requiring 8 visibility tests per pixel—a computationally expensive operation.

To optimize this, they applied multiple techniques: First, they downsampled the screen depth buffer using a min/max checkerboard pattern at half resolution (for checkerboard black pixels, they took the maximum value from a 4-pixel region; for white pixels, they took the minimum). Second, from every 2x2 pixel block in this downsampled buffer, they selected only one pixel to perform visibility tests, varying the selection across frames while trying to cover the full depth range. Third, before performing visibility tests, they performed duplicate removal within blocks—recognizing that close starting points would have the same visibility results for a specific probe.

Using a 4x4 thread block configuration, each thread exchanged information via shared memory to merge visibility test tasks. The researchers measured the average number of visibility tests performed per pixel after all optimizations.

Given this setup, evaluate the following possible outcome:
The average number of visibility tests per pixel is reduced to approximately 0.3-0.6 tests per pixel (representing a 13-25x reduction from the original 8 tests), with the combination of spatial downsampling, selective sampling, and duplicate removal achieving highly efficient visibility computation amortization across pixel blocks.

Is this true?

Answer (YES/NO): NO